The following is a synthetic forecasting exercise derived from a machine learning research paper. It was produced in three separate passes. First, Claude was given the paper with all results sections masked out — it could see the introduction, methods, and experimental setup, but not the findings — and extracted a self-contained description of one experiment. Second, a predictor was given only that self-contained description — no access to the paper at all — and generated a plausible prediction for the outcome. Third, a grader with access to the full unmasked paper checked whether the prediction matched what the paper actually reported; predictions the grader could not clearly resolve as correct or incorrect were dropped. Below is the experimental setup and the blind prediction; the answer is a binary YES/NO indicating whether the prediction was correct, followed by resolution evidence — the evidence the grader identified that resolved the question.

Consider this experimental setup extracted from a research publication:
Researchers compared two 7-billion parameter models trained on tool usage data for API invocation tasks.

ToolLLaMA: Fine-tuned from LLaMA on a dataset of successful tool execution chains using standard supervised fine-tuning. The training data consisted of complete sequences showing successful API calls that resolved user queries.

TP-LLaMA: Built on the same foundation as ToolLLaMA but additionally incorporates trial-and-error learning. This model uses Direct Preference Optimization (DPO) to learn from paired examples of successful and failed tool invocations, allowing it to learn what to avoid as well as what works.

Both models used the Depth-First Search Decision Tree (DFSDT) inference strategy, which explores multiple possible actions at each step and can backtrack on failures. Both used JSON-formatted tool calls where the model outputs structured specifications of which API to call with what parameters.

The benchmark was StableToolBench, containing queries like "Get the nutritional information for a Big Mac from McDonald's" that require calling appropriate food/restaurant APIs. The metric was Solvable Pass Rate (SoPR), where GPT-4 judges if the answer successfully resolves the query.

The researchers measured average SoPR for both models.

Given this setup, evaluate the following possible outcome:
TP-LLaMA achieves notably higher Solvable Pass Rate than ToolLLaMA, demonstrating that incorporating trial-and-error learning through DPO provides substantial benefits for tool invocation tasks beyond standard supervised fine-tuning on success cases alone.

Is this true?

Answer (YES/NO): NO